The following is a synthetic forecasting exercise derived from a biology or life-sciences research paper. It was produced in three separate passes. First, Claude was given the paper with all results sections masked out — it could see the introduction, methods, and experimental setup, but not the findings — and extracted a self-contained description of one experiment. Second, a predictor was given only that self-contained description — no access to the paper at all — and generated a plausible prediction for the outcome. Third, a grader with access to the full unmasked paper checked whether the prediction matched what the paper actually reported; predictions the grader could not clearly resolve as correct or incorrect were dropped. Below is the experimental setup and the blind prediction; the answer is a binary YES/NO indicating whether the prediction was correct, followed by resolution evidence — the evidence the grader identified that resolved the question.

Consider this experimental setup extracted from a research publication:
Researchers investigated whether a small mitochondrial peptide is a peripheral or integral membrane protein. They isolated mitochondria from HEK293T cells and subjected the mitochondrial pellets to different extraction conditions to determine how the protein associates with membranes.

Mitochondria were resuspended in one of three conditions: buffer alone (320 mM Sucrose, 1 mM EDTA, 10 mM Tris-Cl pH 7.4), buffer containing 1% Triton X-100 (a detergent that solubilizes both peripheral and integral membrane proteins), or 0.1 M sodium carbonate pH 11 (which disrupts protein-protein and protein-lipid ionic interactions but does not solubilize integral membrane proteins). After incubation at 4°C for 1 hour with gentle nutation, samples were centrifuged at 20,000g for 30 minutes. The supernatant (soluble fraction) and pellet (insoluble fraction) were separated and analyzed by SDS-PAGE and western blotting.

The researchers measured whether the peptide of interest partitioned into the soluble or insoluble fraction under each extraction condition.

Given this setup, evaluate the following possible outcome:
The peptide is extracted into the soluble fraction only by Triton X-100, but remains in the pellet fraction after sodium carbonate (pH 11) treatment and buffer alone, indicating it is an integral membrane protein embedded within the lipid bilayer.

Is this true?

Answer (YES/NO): YES